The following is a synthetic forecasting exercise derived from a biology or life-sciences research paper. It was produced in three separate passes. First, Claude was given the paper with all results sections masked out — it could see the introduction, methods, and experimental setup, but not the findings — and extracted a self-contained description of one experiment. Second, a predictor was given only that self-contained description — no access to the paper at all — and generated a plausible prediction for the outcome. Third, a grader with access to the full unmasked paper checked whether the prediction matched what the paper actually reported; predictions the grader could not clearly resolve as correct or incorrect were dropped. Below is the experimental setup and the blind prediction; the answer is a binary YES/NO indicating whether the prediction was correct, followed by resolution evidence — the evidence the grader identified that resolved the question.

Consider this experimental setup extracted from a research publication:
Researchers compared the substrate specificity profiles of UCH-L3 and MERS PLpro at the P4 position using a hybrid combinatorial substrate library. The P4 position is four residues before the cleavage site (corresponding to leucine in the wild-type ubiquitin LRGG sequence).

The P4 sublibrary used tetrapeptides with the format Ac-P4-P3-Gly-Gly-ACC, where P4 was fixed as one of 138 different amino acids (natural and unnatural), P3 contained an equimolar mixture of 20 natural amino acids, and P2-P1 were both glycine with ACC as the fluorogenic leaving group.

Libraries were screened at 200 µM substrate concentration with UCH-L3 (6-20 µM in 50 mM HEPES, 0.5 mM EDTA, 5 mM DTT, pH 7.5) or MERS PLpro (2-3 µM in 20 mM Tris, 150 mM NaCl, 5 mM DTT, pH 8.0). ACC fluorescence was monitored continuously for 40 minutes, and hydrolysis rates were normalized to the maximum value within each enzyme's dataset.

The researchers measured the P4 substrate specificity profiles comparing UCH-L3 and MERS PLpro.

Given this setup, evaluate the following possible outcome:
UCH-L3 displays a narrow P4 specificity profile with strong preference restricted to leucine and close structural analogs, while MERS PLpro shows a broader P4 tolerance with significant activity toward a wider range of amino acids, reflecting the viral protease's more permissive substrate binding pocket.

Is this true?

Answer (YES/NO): NO